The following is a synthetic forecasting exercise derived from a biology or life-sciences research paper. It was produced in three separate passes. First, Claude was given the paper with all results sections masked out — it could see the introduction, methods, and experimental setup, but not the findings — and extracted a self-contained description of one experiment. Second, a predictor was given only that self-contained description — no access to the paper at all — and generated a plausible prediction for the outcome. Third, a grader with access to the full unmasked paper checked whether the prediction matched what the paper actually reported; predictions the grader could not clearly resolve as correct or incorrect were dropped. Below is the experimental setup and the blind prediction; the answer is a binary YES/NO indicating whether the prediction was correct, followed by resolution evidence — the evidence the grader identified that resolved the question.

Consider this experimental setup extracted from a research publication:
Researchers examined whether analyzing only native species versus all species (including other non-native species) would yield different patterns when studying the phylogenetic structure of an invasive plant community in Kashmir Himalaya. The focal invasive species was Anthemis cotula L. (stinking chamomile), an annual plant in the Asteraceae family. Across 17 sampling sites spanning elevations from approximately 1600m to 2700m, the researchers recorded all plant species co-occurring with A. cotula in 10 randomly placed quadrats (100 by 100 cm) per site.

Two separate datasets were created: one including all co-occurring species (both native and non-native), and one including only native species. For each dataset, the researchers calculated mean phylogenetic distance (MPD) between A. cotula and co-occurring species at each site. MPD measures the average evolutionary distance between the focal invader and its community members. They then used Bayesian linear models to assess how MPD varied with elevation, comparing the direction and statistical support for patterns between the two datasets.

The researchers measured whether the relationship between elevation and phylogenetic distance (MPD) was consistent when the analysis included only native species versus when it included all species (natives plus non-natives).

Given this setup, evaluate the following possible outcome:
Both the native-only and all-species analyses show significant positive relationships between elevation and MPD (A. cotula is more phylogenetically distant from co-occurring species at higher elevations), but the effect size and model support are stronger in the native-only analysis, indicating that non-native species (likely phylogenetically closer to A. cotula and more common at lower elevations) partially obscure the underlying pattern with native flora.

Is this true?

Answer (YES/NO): NO